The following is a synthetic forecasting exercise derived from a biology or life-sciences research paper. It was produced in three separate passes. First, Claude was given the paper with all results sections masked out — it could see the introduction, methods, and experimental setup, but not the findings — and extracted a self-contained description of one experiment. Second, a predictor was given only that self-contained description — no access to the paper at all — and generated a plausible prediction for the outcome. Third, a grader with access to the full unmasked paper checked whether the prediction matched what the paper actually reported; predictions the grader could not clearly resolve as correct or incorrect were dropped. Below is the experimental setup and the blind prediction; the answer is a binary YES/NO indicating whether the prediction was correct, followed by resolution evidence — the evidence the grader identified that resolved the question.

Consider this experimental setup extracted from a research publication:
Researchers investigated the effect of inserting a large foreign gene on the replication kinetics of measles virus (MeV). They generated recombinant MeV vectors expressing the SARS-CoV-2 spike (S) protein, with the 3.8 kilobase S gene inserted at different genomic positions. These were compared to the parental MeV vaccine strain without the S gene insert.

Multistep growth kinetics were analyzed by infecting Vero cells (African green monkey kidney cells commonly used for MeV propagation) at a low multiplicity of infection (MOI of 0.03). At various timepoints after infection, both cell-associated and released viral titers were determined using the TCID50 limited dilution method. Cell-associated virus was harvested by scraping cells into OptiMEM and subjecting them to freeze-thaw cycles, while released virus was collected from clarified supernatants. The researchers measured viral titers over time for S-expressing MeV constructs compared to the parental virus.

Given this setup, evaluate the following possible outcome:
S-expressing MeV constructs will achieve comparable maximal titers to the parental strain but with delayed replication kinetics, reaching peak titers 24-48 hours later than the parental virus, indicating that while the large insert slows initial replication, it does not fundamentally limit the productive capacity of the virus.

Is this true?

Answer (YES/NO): NO